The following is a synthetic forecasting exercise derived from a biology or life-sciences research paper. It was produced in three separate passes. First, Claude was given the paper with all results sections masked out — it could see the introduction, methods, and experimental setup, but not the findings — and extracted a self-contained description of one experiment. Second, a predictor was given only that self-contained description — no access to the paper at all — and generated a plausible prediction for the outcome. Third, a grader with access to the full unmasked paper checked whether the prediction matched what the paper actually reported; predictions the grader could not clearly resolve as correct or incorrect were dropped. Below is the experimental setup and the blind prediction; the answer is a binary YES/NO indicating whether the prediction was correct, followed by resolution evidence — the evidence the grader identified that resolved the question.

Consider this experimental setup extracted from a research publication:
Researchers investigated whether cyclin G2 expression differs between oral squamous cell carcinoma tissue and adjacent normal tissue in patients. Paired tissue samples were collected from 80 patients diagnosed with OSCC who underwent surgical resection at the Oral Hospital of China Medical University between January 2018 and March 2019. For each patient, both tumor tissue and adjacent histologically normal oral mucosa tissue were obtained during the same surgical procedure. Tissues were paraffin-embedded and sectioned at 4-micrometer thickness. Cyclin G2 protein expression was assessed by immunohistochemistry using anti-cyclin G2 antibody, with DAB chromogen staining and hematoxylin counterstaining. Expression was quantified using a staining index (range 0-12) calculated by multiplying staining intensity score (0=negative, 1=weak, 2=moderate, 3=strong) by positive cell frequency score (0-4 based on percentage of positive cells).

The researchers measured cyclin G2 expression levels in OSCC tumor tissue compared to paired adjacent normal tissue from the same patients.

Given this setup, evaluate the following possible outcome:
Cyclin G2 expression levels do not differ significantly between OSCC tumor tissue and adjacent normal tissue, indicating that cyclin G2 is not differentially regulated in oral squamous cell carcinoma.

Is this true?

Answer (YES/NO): NO